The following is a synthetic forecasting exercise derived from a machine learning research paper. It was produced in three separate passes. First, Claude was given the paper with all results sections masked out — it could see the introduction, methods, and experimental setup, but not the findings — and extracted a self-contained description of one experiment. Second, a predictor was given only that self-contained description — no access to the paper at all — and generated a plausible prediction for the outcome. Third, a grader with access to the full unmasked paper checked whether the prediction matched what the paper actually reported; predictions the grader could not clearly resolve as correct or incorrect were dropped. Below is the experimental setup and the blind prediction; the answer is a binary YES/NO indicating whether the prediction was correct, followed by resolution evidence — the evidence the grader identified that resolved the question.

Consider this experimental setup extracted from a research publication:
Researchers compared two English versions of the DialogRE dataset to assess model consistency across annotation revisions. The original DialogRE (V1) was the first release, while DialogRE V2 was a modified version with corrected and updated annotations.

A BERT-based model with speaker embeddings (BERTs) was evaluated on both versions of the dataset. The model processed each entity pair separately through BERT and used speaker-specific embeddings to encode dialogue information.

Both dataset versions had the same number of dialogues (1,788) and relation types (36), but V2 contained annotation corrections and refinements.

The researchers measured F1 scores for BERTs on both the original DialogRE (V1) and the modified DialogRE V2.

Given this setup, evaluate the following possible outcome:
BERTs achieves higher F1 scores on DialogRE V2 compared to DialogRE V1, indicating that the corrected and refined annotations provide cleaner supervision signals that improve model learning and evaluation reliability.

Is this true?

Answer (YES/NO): YES